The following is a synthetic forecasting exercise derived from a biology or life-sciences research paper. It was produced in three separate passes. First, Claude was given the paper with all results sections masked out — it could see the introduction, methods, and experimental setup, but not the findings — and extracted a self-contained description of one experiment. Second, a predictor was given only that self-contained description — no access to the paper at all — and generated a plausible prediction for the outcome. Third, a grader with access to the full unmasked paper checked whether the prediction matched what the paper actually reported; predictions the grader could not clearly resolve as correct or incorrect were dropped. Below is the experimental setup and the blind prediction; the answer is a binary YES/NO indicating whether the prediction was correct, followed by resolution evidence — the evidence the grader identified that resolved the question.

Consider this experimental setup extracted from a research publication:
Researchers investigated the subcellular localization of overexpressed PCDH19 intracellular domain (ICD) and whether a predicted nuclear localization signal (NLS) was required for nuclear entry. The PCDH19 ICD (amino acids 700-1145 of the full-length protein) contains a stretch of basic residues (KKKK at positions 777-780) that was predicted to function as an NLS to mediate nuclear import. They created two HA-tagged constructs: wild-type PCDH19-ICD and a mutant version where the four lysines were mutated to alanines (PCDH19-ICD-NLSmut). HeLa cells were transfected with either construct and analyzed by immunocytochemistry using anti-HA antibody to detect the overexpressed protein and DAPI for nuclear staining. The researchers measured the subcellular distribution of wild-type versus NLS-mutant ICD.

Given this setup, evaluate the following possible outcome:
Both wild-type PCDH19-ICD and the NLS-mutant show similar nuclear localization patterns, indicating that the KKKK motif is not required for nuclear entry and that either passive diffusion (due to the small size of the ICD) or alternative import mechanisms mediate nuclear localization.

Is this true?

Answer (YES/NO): NO